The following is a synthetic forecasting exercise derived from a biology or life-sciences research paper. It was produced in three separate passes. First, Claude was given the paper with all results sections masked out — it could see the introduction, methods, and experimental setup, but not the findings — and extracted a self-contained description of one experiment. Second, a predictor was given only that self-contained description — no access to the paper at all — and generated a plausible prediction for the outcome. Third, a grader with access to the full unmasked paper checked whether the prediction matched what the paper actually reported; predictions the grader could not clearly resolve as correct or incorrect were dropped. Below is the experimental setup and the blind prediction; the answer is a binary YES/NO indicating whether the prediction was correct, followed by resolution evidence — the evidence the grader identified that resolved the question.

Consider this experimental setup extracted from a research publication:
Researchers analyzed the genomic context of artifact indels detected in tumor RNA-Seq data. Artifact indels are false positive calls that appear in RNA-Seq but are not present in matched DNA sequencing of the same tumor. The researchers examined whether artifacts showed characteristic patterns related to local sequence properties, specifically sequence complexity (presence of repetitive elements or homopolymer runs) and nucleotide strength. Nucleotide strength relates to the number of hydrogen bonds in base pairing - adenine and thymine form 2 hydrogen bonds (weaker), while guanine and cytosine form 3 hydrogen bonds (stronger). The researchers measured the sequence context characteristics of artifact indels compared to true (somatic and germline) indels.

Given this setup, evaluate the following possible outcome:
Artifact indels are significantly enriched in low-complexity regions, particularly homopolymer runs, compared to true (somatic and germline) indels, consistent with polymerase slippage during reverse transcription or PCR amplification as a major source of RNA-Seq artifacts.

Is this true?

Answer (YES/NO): NO